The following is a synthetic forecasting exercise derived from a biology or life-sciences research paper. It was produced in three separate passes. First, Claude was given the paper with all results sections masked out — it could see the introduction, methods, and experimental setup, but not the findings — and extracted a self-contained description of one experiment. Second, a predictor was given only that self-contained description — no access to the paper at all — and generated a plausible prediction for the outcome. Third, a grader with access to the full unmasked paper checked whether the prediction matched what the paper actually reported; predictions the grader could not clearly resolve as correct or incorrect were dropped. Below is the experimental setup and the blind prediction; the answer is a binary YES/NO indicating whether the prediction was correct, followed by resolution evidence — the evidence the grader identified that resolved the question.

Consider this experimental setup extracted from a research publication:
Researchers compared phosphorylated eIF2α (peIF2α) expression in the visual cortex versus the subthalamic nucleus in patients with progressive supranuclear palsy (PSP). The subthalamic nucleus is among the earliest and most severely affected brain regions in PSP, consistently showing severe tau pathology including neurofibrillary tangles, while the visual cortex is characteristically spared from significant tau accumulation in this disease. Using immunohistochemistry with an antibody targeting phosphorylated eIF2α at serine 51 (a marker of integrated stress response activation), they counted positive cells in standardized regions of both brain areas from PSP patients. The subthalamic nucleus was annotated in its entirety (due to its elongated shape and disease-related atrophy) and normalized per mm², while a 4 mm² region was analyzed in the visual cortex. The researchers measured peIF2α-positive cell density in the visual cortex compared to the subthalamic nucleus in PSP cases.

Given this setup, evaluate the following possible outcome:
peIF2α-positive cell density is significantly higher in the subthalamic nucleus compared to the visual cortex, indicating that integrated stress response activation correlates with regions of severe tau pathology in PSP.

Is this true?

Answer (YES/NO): YES